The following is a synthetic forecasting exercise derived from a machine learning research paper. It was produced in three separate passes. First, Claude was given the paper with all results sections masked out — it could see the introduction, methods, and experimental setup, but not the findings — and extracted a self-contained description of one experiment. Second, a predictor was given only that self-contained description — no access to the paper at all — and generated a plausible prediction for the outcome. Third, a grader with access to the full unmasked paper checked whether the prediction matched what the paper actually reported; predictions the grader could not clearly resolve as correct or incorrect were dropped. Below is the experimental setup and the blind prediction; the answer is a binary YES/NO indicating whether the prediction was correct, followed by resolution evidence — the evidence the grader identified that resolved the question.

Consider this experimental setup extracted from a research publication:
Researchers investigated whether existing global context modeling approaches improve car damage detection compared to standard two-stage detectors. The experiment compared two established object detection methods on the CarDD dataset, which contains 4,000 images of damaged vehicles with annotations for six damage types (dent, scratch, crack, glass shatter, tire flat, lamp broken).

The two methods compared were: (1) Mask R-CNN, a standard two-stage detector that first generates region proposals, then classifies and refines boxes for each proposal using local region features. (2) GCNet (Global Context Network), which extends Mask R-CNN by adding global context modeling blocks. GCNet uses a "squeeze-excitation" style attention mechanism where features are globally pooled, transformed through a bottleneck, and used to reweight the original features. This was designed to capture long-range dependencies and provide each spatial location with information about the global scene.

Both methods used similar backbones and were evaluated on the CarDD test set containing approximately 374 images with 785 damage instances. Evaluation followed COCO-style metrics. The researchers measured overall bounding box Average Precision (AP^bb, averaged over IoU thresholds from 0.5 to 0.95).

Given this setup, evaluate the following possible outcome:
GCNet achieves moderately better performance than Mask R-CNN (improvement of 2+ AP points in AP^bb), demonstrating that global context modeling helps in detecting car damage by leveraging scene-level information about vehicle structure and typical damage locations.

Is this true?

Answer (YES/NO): NO